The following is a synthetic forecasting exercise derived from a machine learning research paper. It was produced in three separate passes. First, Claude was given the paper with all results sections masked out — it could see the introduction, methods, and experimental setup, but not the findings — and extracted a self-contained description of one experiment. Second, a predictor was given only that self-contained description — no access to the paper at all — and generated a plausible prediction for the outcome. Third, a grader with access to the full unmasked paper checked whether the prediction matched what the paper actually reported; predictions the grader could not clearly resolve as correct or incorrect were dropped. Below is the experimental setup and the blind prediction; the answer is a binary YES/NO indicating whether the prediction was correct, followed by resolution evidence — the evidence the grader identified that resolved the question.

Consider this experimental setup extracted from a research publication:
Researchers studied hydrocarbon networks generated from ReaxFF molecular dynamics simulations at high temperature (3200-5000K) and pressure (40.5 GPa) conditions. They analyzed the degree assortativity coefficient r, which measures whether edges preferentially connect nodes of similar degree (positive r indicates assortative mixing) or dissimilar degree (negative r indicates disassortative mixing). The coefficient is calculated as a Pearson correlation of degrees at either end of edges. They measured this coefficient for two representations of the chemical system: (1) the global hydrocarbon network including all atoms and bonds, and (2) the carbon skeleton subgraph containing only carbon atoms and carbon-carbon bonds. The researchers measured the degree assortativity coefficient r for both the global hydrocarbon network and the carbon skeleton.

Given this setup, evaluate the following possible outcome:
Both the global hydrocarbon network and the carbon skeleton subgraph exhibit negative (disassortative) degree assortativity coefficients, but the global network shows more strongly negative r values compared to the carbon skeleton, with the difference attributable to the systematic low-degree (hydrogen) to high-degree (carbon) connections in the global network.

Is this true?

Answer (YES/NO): NO